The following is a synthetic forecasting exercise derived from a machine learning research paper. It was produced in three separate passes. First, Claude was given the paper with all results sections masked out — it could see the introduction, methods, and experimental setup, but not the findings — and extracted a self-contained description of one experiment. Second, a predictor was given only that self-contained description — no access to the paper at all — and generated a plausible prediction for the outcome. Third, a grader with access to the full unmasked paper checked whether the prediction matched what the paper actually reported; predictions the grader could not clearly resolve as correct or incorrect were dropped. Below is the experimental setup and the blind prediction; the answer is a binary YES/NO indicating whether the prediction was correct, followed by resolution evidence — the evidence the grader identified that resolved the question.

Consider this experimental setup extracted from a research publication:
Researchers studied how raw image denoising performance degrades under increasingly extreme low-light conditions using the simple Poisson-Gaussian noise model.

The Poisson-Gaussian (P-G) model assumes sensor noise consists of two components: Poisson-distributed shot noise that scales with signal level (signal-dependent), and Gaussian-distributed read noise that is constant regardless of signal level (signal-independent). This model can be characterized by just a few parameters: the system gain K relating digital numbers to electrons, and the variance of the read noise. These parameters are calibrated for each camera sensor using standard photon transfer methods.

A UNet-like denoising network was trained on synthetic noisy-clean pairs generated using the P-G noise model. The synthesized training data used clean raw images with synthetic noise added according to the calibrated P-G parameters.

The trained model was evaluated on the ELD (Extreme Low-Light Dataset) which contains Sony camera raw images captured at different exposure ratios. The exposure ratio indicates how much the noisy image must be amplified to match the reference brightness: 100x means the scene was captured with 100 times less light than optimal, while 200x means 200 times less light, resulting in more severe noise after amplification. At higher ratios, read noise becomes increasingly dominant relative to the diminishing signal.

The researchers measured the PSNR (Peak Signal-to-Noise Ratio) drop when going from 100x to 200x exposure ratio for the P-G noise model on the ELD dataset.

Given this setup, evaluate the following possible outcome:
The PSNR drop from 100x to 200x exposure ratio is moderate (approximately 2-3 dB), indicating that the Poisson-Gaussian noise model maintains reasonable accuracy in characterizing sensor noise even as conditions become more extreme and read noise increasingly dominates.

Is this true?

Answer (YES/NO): NO